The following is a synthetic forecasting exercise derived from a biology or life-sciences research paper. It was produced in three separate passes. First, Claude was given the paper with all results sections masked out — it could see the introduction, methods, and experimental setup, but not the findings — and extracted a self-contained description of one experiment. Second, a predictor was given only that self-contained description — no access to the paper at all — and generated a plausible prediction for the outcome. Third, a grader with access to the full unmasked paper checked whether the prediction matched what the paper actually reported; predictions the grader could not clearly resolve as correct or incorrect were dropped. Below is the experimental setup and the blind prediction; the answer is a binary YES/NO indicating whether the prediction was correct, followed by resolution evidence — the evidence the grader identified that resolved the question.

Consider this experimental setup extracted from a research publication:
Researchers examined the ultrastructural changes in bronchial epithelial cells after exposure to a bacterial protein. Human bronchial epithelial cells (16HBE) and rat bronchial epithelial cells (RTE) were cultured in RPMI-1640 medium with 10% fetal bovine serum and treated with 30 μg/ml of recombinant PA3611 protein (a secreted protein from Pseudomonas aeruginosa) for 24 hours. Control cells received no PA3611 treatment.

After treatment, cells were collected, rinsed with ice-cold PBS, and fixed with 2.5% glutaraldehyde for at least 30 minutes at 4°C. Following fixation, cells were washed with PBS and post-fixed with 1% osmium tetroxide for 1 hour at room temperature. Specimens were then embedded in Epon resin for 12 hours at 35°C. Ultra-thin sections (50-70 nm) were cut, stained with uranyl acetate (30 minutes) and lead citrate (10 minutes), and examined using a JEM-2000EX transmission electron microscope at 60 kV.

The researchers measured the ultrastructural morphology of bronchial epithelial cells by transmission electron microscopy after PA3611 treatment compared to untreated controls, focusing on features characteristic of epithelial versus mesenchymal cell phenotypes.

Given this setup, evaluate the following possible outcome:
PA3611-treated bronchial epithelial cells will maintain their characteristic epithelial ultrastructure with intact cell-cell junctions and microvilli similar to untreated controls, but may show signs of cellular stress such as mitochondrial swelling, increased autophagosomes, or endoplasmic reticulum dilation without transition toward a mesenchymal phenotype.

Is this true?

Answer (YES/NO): NO